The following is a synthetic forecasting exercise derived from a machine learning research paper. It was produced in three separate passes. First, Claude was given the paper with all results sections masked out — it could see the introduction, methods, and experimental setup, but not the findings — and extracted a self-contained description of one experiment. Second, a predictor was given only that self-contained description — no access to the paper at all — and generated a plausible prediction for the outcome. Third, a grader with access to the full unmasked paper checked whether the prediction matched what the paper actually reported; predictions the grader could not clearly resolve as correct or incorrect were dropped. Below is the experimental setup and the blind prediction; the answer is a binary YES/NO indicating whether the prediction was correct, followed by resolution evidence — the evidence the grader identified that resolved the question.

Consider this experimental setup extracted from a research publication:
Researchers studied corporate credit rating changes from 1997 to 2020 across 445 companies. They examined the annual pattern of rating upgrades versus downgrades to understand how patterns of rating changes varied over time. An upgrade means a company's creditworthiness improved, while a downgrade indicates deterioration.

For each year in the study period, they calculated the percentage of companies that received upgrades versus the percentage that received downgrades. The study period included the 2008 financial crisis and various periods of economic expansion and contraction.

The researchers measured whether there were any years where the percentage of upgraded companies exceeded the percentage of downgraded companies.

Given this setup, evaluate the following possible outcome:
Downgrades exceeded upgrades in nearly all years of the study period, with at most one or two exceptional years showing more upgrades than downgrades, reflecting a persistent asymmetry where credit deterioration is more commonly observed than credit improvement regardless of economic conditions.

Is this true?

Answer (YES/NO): YES